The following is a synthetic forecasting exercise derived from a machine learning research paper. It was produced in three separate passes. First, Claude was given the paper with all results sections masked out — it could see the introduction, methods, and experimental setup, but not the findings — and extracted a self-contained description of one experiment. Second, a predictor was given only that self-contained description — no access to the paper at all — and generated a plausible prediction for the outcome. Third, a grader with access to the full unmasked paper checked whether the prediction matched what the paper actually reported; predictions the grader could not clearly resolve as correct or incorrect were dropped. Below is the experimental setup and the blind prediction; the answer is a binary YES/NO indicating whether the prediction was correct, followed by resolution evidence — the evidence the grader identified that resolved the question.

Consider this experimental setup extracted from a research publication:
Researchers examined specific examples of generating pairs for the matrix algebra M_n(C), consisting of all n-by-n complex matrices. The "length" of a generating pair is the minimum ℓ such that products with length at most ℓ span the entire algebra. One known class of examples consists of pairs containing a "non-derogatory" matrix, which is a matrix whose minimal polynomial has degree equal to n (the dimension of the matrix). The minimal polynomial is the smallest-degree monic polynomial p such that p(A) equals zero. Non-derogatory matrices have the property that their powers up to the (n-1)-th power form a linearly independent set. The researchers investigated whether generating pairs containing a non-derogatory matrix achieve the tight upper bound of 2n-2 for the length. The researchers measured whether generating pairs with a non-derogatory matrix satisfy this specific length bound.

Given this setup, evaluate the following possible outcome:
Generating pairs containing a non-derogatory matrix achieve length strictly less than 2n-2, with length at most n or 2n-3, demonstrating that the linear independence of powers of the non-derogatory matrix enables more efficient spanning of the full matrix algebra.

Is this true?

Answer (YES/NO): NO